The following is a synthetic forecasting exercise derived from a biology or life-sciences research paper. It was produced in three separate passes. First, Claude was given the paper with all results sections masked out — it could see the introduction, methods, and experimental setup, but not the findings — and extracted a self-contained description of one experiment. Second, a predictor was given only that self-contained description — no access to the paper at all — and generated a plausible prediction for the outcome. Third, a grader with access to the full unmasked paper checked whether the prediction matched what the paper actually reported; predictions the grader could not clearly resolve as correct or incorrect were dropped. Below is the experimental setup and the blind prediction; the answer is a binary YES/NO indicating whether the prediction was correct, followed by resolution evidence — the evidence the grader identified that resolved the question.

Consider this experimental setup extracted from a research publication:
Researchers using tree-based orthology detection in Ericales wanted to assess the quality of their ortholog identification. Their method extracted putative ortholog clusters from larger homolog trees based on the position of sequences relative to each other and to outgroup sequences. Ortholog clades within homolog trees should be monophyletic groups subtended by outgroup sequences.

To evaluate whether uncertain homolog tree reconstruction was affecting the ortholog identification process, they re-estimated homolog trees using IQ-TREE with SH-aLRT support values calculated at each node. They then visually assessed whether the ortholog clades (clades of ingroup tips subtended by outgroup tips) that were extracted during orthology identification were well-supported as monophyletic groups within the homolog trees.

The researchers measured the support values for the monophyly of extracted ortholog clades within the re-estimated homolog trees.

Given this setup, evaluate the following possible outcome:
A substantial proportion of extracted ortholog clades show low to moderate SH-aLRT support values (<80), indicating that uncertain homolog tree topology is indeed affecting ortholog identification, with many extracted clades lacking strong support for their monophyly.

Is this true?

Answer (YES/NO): NO